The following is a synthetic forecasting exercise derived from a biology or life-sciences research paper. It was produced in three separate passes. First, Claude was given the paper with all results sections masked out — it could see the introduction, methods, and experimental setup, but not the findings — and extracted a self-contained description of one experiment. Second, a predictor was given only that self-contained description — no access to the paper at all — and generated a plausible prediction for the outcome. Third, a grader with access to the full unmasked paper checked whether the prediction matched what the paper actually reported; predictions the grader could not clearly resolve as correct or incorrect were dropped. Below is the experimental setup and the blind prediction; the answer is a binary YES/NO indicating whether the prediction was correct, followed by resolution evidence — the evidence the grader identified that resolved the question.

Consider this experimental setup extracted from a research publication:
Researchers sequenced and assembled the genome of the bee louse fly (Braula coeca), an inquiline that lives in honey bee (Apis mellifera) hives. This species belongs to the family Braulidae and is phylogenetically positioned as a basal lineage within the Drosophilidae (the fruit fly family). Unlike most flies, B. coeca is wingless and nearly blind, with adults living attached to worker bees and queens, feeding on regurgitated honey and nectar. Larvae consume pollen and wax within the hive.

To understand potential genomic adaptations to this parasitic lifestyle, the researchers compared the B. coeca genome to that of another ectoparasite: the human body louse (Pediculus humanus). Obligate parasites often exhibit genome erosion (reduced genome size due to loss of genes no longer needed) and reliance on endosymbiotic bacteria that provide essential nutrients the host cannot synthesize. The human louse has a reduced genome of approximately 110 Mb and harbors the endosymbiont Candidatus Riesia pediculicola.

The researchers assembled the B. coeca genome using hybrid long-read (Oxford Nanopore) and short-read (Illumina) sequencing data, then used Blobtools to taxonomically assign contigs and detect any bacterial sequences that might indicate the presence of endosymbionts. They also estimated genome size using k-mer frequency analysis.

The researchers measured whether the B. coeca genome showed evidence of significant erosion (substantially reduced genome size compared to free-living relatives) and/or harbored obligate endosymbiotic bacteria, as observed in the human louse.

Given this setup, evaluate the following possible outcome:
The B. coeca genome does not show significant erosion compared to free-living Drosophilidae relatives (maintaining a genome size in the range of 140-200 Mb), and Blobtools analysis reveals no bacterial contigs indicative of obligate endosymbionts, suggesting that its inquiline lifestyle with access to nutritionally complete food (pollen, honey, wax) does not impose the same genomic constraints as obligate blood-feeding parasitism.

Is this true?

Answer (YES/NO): NO